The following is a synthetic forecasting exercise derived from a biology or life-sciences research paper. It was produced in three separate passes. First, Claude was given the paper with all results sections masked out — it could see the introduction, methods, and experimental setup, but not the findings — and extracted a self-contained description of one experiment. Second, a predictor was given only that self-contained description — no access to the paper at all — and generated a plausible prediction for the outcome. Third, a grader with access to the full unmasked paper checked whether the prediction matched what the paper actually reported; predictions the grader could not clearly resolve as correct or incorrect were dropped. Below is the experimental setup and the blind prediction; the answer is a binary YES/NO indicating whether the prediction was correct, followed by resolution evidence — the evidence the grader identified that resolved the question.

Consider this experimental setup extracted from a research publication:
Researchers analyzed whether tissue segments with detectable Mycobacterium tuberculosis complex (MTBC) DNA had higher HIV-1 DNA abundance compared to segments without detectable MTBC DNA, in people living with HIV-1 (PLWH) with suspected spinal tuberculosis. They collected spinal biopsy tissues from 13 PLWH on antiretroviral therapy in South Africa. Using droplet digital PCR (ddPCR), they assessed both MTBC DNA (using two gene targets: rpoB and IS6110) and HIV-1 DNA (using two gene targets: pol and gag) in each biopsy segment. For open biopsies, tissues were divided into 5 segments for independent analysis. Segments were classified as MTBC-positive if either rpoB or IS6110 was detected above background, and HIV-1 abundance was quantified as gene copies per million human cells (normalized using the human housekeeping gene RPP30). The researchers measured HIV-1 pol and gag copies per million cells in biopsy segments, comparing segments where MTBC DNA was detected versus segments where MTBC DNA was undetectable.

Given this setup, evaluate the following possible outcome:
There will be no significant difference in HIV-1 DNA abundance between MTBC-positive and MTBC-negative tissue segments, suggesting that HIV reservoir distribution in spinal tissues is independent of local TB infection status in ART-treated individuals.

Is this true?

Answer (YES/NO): NO